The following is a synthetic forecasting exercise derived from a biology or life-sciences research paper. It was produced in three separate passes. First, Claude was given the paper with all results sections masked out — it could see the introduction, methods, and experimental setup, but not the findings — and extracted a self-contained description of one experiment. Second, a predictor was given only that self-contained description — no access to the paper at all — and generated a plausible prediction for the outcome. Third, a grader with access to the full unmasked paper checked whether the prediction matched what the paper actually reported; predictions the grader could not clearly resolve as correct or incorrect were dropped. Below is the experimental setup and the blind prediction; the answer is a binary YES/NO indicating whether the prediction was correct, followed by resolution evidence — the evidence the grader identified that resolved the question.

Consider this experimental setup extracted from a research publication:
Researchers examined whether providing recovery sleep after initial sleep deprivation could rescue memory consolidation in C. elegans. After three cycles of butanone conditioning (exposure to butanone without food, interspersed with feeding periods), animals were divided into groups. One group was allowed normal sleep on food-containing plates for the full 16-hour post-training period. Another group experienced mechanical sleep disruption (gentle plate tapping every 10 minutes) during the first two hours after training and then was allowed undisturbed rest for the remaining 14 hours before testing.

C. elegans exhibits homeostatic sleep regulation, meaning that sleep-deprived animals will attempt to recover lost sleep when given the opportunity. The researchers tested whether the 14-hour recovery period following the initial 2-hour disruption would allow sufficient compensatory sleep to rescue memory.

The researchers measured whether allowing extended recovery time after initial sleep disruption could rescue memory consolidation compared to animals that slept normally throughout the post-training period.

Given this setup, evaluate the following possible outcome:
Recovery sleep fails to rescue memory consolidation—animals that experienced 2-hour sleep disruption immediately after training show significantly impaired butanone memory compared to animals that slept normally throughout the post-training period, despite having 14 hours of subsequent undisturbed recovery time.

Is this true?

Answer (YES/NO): YES